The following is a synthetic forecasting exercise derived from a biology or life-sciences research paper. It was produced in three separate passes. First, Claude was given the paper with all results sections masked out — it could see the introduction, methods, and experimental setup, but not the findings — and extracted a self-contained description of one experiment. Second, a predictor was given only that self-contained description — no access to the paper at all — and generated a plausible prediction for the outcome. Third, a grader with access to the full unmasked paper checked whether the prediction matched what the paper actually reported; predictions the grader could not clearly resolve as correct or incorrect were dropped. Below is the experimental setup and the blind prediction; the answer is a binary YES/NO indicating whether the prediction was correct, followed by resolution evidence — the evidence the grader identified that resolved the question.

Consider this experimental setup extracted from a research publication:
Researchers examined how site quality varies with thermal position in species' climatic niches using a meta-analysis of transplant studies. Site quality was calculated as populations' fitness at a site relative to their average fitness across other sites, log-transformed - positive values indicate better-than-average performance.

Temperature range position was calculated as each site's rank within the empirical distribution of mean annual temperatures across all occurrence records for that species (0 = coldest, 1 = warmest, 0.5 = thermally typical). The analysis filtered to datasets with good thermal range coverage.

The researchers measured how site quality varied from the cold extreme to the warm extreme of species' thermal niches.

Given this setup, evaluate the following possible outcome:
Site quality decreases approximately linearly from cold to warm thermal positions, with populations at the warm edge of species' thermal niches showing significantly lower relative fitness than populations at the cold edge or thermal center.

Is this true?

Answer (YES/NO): NO